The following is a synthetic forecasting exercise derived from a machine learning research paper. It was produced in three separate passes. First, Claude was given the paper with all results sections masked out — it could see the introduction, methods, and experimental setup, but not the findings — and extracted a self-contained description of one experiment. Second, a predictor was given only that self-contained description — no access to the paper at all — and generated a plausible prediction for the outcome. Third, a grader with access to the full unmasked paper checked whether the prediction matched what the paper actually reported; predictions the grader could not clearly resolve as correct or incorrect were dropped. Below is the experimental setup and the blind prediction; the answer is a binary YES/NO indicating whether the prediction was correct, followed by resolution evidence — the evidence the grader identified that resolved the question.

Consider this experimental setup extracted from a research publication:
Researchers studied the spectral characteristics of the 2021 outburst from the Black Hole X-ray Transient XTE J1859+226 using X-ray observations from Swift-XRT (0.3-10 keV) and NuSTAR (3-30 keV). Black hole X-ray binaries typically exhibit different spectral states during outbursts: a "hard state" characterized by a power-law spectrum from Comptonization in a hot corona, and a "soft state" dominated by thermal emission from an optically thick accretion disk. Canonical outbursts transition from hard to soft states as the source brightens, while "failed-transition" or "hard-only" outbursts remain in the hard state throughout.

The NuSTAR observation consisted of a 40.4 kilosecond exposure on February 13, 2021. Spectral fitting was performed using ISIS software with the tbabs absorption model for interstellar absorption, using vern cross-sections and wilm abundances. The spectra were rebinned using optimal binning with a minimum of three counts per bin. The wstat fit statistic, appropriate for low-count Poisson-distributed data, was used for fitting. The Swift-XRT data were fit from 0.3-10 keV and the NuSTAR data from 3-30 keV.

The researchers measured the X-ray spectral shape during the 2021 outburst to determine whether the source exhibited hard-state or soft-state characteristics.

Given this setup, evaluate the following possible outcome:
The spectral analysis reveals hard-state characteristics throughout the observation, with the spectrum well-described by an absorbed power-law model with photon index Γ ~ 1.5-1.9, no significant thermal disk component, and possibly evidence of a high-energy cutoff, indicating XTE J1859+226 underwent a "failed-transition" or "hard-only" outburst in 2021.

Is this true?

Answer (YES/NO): YES